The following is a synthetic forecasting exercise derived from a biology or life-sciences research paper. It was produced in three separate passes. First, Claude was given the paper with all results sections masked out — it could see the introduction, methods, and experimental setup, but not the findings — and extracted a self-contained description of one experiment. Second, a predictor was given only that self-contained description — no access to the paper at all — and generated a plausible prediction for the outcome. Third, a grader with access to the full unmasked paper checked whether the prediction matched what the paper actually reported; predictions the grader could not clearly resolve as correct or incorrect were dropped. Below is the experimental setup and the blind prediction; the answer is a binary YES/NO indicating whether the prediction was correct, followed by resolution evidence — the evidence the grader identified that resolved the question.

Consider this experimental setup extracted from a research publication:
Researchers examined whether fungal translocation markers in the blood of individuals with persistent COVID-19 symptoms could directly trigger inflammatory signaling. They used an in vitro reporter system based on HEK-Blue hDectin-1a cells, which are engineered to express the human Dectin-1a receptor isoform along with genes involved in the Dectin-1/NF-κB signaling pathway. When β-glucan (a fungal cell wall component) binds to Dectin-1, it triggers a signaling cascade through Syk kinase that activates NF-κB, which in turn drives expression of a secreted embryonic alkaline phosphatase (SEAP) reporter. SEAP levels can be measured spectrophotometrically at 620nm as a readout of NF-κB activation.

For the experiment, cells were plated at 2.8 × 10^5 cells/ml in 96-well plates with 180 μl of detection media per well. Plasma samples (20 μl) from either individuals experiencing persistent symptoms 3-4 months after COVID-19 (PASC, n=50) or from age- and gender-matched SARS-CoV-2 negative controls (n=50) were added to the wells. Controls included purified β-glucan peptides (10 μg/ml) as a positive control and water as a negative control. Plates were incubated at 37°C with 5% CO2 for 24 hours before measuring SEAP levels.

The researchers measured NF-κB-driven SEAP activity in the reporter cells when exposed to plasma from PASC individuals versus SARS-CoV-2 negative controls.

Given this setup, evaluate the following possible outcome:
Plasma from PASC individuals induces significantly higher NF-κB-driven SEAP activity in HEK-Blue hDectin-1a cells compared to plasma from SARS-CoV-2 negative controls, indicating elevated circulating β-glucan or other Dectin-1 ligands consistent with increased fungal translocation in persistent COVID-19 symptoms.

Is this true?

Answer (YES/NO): YES